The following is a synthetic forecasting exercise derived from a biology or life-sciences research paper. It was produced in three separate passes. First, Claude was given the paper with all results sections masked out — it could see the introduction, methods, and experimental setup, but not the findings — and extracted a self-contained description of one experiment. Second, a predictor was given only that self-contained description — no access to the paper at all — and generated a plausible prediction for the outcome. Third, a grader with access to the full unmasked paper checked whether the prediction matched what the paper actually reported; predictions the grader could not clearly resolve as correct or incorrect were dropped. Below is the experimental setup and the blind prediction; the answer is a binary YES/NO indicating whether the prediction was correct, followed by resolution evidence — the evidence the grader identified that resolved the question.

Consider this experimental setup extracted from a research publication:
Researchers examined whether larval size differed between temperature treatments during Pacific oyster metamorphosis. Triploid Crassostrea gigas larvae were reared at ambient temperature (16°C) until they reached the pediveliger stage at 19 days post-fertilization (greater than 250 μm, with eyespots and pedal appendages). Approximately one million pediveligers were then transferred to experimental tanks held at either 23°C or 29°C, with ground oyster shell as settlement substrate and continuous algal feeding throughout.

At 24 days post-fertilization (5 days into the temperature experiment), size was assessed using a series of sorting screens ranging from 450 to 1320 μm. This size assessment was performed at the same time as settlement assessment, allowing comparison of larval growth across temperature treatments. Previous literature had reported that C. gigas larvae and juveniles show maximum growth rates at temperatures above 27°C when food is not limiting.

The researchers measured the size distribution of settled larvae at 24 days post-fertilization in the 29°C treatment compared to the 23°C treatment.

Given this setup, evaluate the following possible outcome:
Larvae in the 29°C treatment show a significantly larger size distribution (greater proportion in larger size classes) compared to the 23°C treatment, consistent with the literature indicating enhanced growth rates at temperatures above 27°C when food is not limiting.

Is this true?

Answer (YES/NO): NO